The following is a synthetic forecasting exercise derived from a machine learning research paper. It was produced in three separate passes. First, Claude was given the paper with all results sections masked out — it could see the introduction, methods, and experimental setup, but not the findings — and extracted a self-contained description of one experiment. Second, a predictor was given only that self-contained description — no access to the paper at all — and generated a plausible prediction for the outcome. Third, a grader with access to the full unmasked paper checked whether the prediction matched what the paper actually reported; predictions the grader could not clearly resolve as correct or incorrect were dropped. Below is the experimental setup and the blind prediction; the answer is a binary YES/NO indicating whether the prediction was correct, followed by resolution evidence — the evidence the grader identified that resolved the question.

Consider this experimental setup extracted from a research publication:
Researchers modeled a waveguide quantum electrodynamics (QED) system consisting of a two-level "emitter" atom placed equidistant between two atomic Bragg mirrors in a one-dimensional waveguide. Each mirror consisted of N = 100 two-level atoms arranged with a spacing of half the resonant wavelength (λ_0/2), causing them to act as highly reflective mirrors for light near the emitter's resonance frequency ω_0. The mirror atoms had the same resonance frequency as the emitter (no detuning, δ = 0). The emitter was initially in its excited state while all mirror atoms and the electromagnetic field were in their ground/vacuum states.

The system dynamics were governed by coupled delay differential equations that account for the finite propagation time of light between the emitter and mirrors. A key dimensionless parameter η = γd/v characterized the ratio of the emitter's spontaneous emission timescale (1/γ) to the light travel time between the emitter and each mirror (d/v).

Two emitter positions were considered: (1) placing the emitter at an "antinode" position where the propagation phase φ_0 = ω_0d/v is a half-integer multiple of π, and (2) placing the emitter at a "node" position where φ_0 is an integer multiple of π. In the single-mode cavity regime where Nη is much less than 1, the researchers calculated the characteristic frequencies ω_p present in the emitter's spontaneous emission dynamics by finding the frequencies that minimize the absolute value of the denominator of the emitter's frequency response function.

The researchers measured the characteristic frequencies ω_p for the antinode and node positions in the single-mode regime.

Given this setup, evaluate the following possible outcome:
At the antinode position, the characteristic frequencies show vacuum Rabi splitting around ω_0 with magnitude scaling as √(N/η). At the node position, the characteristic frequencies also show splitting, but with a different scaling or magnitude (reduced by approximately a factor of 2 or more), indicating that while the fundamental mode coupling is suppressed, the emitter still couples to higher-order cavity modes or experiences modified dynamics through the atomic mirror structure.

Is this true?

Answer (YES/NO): NO